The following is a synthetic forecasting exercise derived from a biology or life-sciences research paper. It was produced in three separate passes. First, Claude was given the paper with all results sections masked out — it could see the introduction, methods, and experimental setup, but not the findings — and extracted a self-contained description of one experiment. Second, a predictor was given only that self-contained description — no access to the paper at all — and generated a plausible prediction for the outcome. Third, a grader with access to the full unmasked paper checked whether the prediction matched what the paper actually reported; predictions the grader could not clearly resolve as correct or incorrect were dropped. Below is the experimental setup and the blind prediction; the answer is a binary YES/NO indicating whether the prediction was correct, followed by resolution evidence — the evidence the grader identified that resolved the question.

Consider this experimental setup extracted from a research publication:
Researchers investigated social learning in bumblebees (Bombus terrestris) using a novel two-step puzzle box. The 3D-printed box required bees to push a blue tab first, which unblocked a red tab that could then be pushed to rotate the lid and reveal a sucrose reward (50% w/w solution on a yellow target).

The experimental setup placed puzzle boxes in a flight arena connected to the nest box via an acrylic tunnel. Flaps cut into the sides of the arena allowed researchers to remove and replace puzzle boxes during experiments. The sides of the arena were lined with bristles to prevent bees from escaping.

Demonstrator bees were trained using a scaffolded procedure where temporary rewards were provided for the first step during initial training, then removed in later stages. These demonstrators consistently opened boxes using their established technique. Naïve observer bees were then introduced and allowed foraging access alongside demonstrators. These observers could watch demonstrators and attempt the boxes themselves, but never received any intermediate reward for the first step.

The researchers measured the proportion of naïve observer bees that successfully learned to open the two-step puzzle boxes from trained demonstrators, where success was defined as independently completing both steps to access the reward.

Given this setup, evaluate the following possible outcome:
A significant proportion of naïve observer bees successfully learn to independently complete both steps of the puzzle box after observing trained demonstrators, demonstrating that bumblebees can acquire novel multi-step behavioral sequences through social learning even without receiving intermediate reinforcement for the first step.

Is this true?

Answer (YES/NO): YES